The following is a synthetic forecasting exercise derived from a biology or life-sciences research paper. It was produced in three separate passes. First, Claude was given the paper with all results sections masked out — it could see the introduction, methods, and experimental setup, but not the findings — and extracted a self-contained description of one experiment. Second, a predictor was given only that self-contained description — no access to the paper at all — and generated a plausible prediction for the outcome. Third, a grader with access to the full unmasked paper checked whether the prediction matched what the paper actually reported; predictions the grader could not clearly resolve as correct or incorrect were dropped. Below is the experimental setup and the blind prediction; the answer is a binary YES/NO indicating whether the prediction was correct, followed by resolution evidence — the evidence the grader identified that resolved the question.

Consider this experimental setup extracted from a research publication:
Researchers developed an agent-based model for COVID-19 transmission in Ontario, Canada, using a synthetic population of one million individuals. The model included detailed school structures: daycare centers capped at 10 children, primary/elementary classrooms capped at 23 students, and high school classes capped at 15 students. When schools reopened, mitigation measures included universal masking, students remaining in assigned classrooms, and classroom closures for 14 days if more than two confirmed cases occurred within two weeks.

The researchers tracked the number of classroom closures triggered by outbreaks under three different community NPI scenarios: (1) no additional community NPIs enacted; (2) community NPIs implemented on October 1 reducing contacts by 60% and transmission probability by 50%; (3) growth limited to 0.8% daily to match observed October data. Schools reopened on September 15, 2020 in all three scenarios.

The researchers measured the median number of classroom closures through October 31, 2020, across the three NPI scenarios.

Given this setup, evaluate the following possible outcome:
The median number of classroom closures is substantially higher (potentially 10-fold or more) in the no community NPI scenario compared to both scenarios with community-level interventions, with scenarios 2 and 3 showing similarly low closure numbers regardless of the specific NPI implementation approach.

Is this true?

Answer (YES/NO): NO